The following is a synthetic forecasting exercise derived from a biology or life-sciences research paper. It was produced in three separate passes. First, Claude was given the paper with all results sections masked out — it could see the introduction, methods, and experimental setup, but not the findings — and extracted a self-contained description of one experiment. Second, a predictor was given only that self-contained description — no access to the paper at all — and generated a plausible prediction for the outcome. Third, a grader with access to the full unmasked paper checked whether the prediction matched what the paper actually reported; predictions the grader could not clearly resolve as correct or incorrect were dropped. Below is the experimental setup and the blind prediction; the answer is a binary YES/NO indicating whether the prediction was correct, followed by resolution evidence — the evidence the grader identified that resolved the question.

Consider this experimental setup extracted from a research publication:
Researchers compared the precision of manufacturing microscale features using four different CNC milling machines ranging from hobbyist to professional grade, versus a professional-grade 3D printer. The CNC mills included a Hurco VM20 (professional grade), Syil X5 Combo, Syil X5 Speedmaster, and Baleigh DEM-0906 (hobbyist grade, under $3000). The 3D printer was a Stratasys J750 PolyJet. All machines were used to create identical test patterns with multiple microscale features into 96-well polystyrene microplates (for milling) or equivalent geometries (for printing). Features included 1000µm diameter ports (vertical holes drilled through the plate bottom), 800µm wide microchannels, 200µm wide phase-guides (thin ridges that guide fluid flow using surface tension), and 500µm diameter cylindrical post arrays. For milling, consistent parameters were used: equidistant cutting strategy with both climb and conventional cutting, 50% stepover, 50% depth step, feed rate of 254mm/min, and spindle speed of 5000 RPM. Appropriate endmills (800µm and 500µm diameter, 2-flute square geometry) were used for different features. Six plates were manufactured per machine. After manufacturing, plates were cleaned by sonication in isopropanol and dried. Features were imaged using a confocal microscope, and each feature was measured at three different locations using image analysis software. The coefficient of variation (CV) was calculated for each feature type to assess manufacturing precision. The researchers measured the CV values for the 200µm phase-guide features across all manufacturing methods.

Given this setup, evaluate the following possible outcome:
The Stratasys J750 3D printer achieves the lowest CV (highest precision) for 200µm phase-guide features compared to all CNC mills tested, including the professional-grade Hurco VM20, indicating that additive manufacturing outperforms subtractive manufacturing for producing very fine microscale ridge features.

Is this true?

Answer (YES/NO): NO